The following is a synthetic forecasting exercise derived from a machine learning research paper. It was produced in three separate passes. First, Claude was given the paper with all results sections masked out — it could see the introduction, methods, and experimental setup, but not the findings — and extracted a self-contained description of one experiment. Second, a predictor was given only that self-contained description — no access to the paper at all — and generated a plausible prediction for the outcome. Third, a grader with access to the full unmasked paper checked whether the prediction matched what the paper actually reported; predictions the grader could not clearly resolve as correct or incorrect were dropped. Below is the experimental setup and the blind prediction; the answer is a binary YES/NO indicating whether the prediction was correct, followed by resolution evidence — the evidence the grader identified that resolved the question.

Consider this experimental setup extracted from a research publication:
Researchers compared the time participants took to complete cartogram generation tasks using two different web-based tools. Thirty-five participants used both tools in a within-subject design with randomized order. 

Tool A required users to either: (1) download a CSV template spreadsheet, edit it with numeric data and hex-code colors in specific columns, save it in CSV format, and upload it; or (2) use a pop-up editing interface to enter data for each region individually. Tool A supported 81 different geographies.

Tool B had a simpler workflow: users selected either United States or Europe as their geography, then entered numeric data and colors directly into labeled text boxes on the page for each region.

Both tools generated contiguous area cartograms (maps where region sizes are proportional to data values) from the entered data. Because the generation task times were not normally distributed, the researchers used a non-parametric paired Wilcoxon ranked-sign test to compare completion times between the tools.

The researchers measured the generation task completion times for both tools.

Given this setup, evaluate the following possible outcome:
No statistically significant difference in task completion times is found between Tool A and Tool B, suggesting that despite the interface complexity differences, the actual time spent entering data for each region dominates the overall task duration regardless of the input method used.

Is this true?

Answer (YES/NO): NO